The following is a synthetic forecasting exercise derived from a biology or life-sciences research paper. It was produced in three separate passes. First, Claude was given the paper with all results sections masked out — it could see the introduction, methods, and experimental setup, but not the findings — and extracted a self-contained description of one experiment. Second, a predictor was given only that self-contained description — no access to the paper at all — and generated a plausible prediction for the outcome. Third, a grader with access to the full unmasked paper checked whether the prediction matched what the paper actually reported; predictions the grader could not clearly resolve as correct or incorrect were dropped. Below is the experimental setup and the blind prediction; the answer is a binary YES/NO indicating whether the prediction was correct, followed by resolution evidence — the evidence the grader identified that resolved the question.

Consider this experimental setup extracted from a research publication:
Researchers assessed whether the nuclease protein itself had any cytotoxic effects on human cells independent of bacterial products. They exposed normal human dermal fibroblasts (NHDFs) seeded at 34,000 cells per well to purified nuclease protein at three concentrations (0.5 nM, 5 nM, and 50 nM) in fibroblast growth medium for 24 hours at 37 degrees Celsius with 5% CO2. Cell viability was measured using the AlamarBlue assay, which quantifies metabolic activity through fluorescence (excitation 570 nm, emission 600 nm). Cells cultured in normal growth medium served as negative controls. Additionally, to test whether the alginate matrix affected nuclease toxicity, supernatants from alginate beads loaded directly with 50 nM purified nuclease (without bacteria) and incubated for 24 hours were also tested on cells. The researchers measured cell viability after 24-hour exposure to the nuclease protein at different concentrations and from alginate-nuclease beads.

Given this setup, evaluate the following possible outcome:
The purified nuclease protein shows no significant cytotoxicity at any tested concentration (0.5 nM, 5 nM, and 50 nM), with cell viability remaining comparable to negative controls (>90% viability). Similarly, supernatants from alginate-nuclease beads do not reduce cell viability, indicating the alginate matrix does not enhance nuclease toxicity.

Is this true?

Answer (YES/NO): NO